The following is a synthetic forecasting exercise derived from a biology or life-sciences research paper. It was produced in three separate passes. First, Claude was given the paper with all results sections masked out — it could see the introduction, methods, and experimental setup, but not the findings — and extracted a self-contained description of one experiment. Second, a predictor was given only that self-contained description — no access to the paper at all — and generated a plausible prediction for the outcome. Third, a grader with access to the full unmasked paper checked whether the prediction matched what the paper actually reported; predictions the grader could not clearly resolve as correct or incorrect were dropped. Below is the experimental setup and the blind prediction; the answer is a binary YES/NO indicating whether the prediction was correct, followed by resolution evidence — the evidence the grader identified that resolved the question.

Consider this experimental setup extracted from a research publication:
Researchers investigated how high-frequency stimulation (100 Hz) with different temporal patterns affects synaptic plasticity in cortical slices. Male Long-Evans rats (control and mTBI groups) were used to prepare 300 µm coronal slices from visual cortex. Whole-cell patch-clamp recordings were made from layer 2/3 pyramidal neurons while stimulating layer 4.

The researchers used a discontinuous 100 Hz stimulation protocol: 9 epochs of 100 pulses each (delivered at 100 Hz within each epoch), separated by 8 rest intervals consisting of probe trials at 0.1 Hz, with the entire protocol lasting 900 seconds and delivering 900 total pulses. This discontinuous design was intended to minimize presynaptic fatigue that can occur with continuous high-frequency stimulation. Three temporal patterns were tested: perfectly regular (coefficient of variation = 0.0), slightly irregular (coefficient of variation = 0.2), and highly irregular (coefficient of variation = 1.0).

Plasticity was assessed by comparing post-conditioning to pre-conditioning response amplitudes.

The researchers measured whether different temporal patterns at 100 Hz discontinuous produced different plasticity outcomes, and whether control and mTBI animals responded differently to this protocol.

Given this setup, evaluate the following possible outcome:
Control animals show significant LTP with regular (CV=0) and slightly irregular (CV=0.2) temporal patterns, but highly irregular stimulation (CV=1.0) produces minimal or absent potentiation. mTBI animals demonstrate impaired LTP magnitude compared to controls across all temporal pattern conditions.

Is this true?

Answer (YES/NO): NO